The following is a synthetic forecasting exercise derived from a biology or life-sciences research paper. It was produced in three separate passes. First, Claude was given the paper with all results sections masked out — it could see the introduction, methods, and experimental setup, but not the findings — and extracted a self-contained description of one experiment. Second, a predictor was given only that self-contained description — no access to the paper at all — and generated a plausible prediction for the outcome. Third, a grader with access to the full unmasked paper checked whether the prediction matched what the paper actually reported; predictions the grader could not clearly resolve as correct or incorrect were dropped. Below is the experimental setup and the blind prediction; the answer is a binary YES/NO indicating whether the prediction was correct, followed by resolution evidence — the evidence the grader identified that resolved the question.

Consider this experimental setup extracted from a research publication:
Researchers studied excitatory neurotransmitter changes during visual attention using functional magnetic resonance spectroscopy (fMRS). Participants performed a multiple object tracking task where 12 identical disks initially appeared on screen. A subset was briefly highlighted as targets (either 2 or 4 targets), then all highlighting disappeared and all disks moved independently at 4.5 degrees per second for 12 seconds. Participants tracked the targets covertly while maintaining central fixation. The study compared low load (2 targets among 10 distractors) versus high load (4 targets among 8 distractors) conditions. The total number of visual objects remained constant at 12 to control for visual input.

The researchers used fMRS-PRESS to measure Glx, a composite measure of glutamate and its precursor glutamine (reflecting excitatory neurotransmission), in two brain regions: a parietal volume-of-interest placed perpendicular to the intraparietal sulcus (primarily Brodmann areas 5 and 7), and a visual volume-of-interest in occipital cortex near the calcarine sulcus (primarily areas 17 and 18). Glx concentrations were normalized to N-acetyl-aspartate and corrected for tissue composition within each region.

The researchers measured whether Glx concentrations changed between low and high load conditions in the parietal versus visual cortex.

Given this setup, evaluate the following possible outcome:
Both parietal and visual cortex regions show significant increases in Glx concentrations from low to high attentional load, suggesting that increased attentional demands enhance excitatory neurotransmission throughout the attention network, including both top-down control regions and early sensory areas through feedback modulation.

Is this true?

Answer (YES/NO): YES